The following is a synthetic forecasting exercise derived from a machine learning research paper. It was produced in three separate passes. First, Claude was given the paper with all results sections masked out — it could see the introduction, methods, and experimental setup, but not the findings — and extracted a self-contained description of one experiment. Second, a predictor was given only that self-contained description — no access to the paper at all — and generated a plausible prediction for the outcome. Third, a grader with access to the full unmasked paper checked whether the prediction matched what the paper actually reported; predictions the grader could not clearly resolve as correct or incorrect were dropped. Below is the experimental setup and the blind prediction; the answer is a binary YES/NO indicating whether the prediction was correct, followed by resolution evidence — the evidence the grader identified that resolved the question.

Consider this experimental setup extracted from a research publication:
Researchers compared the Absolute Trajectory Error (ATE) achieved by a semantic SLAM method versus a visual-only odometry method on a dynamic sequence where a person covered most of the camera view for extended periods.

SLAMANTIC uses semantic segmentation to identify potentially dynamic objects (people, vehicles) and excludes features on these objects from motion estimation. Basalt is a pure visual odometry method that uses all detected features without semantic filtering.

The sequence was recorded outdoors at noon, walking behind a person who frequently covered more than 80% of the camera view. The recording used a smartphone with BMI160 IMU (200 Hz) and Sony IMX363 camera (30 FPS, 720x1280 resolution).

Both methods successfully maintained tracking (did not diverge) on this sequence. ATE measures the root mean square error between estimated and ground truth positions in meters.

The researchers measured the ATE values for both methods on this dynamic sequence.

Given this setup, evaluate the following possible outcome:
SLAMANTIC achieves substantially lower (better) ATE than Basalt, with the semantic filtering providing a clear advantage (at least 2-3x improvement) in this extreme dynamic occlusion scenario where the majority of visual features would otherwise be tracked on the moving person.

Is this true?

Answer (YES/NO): YES